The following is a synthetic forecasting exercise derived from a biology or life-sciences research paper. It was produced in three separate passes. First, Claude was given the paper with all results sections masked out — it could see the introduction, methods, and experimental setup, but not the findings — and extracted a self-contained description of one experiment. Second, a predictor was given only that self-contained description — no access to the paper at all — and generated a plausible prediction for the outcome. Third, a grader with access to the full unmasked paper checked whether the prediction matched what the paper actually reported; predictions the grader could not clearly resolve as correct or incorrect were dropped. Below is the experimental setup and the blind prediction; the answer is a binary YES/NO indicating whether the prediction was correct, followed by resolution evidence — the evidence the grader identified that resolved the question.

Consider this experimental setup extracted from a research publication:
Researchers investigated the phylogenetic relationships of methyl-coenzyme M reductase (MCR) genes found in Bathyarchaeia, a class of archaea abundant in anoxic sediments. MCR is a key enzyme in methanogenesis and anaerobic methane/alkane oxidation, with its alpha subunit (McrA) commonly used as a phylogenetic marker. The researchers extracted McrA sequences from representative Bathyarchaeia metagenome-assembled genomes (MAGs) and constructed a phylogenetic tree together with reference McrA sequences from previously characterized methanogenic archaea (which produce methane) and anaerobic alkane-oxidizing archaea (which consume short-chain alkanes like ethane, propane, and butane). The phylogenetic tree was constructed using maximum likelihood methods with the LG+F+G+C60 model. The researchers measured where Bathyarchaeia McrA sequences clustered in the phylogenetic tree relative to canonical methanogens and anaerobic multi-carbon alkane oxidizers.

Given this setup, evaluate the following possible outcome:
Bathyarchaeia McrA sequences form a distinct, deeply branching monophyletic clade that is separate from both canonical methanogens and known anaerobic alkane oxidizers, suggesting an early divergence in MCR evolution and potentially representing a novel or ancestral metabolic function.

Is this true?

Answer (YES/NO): NO